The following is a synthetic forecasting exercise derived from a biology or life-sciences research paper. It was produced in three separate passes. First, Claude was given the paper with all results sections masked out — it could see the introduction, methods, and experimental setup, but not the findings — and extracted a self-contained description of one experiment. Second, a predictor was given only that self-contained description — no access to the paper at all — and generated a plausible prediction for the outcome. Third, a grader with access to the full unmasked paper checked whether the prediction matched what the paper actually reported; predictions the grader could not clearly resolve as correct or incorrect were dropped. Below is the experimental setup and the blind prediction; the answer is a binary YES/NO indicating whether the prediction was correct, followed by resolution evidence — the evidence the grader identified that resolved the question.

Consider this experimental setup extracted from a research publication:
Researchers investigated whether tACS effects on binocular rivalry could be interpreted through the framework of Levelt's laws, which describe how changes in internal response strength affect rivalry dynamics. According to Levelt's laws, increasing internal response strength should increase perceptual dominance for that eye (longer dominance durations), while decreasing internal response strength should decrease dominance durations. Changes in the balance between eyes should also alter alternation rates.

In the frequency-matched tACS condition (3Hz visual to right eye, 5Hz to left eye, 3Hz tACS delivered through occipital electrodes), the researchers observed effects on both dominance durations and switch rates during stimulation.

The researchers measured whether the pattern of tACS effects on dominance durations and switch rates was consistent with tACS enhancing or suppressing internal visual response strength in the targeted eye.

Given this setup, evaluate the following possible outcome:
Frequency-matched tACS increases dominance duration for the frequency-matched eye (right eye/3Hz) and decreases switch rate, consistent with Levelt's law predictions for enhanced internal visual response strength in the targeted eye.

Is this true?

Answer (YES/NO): NO